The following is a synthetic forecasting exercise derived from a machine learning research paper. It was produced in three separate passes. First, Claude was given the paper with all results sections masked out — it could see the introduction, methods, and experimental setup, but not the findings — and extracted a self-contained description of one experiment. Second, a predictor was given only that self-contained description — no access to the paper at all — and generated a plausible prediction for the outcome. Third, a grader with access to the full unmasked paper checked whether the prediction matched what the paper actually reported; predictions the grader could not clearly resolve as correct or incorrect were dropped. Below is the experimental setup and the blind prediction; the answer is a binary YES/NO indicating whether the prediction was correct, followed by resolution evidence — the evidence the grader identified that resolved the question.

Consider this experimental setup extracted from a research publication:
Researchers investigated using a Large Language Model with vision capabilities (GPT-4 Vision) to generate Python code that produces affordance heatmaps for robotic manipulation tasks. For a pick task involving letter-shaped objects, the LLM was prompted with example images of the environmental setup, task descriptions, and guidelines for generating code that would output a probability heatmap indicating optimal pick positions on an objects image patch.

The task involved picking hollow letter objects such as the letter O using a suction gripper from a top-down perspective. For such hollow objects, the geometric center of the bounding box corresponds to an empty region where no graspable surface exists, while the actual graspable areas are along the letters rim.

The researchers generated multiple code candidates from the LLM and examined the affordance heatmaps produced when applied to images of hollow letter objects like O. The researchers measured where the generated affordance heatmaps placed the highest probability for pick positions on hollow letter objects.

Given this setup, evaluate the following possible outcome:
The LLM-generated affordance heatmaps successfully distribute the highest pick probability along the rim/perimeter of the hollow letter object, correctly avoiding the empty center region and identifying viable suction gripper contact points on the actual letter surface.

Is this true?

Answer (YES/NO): NO